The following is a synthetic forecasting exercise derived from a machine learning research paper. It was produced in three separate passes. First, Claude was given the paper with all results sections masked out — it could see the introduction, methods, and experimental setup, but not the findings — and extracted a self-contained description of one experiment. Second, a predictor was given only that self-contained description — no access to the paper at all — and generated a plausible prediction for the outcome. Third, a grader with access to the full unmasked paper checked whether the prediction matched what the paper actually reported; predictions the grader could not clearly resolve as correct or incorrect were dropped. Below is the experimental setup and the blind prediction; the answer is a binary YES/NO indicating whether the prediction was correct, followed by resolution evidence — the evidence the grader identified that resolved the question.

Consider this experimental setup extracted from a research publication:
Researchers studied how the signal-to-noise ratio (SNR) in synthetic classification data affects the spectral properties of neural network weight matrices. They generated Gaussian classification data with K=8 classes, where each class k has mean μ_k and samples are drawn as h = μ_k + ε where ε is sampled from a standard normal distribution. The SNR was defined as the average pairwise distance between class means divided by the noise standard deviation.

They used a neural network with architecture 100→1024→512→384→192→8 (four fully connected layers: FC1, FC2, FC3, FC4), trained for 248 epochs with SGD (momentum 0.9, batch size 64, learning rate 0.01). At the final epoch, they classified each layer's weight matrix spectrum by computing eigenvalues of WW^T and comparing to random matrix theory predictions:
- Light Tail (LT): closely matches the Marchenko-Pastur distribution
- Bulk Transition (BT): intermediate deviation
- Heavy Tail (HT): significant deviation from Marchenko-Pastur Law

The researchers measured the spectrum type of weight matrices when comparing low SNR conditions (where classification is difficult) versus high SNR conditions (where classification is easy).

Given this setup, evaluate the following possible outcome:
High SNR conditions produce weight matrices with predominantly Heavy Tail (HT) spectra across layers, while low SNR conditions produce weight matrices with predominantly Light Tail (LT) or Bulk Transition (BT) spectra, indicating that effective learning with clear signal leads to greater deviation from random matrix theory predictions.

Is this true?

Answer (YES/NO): NO